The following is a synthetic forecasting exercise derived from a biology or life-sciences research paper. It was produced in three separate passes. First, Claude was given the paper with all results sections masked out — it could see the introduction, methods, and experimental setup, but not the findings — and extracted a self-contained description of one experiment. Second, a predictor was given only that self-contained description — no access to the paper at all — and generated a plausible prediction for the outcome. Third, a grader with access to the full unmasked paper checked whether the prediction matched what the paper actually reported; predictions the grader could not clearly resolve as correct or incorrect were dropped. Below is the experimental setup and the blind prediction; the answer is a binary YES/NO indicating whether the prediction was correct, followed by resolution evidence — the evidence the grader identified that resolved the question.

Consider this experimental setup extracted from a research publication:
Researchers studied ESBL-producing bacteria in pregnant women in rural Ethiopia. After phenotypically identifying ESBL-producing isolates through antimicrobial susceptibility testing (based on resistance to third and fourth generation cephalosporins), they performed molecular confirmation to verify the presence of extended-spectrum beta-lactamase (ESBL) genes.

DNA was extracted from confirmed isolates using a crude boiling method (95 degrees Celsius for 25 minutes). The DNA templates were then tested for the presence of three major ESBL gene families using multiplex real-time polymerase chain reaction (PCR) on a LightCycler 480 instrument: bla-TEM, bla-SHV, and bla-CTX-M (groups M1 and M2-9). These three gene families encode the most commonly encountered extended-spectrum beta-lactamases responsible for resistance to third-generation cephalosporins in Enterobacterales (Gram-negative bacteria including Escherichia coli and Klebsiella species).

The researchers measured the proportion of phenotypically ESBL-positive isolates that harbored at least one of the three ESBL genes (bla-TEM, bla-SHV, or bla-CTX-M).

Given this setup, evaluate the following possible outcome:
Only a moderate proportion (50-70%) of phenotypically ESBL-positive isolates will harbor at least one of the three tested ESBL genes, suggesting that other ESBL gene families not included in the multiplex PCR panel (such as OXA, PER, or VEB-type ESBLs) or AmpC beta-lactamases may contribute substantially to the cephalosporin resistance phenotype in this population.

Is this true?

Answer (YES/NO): NO